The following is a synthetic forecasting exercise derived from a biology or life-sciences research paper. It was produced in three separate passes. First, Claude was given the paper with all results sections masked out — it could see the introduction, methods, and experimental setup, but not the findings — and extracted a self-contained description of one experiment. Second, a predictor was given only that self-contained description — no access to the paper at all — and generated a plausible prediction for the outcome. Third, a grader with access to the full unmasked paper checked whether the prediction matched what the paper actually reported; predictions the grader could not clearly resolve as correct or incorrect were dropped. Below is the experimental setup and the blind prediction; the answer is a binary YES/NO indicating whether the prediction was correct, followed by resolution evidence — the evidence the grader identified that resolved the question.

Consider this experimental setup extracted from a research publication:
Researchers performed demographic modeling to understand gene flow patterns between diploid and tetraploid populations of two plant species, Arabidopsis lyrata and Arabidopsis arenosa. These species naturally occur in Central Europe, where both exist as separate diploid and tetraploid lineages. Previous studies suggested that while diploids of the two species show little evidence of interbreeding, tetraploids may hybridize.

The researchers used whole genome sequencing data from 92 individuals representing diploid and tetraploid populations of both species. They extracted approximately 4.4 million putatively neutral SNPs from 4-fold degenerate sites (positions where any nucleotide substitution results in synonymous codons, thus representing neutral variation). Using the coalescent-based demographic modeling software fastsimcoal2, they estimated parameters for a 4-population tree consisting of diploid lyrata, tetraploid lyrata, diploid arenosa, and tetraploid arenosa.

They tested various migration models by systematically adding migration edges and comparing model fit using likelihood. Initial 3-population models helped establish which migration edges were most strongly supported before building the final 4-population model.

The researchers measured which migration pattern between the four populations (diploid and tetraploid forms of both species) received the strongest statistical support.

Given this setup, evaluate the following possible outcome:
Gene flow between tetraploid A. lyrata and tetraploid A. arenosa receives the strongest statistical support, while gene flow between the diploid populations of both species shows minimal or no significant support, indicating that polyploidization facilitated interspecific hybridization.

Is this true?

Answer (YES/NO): YES